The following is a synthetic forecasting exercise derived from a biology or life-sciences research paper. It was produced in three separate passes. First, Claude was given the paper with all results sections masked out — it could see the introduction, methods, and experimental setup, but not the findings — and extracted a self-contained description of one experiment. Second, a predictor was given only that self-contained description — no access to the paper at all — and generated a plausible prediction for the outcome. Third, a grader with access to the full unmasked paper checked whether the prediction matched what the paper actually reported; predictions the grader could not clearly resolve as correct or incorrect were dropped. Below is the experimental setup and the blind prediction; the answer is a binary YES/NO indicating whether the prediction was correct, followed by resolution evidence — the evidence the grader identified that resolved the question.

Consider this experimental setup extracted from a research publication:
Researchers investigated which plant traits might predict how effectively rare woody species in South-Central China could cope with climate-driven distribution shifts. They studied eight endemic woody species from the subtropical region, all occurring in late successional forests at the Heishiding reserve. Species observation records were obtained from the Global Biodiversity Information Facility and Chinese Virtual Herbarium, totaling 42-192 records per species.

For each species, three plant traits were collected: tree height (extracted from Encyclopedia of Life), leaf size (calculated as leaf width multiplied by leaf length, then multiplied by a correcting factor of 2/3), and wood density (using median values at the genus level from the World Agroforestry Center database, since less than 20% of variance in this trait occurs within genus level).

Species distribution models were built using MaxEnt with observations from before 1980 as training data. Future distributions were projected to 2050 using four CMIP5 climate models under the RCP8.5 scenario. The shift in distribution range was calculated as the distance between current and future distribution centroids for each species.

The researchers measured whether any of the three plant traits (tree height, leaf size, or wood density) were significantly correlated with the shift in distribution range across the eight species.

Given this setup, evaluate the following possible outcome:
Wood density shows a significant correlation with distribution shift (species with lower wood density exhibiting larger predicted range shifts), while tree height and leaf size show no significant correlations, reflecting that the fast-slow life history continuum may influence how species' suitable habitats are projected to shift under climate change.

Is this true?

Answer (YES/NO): NO